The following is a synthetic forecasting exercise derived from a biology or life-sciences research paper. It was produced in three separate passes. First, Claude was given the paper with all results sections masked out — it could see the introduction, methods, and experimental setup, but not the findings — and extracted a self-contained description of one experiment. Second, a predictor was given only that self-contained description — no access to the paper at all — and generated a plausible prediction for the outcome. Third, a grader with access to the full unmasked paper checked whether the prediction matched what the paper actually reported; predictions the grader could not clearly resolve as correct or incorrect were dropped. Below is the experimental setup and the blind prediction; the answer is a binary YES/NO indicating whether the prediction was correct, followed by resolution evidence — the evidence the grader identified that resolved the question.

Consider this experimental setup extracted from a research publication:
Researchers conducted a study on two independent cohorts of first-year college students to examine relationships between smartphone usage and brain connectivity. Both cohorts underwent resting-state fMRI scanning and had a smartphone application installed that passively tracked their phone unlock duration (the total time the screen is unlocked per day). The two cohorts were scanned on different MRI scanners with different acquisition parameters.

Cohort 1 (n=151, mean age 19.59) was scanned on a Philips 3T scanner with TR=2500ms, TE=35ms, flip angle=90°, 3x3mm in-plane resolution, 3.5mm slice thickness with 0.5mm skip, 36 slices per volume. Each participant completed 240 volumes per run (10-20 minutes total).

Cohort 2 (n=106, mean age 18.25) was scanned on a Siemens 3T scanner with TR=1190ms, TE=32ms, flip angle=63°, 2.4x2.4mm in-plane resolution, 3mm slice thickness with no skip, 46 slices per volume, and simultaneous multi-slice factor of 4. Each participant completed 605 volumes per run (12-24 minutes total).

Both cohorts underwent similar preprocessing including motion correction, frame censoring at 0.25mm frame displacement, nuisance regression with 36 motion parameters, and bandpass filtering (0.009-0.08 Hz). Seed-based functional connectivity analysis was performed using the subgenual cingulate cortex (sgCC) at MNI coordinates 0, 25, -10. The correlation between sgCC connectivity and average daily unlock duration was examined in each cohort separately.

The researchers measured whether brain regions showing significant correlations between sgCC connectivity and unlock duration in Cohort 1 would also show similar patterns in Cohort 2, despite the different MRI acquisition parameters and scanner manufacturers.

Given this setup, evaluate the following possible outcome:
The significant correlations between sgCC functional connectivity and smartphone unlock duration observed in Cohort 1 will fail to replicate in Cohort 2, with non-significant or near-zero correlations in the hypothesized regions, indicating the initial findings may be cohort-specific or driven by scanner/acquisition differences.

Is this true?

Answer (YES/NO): NO